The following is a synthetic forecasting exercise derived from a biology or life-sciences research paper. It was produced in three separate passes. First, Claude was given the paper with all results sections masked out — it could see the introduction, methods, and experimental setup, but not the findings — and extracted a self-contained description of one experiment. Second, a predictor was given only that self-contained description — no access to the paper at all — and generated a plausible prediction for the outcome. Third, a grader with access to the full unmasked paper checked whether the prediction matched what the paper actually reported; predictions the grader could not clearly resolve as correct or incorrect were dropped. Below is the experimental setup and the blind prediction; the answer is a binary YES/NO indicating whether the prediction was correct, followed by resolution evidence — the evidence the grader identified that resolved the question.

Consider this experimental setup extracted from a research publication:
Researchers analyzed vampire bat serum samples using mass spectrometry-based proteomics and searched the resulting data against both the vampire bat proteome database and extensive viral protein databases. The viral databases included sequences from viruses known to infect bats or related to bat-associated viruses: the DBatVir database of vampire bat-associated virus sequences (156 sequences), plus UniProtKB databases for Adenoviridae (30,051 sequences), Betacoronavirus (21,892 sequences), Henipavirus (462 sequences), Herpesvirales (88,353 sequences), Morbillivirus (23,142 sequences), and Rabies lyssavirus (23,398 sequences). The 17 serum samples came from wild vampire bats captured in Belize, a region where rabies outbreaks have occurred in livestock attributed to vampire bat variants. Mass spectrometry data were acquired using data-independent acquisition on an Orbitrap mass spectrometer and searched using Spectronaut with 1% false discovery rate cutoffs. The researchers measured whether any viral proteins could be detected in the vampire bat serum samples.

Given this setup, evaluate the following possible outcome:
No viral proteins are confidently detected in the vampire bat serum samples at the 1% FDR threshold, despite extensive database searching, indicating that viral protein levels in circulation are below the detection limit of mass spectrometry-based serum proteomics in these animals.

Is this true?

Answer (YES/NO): NO